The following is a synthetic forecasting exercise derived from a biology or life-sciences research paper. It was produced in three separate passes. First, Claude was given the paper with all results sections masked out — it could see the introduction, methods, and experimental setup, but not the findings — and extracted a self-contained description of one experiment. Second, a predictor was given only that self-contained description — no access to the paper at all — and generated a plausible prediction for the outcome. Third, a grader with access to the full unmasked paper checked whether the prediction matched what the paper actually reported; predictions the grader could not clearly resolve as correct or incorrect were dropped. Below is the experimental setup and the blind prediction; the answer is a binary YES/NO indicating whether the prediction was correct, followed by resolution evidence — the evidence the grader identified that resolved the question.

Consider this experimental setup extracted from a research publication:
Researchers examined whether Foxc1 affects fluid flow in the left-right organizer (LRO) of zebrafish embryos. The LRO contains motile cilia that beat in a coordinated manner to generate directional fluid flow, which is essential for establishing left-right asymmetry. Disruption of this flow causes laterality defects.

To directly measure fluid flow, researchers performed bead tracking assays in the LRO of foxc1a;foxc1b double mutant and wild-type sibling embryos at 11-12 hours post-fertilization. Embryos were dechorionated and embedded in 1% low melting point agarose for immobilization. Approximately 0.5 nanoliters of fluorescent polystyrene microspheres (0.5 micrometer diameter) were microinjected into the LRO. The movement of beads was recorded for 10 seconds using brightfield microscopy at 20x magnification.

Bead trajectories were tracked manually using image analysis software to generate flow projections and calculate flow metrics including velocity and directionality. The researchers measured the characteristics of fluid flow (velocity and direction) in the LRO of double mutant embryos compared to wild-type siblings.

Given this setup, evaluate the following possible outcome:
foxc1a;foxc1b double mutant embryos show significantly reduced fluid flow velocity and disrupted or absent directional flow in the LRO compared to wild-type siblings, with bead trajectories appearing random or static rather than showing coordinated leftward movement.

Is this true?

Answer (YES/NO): NO